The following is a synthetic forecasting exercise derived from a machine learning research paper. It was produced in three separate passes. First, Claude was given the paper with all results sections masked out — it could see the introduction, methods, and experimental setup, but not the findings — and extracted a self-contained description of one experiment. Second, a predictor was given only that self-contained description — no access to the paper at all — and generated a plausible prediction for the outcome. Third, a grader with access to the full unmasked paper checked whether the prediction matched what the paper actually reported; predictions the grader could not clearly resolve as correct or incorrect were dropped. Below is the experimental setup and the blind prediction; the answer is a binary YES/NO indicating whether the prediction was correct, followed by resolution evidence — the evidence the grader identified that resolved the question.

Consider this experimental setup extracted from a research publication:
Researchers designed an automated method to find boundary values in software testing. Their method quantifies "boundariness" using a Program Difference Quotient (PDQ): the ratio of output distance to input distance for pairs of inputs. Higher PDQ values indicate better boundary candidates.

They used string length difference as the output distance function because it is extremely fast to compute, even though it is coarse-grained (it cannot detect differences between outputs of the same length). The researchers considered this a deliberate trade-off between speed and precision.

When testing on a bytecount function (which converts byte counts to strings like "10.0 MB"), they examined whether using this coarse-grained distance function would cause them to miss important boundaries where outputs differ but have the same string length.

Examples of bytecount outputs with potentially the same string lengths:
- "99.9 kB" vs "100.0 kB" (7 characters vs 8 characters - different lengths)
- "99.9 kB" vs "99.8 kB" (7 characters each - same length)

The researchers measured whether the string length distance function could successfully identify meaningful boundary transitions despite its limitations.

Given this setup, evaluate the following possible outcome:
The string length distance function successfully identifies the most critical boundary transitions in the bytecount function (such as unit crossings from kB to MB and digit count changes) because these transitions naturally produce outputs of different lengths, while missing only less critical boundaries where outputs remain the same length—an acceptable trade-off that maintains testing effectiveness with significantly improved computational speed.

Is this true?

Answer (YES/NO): YES